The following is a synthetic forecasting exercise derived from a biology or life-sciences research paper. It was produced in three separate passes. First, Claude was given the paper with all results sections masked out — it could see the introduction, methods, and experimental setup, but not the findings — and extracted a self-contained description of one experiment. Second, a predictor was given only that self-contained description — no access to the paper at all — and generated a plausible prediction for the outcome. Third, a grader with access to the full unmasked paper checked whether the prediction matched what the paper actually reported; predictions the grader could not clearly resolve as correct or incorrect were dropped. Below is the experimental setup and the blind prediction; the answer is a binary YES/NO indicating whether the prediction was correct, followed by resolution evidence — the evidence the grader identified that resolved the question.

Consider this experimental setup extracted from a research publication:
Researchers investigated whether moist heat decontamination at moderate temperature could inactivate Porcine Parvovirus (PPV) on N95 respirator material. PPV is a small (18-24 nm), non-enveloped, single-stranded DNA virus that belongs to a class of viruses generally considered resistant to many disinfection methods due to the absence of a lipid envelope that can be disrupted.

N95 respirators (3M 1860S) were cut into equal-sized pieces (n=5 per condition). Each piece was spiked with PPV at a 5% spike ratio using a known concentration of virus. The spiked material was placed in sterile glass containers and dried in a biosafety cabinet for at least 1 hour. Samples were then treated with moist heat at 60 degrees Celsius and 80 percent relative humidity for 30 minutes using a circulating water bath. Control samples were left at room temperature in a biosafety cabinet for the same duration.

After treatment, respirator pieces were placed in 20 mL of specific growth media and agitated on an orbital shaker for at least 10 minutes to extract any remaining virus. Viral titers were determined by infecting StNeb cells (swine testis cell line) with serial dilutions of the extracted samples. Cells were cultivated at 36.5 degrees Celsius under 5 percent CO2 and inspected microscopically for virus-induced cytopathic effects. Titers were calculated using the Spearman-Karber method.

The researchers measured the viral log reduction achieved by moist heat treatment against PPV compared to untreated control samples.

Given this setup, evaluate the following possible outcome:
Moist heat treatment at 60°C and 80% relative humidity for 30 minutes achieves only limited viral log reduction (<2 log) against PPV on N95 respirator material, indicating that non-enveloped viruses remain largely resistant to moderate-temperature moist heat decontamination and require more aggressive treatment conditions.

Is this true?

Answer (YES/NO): NO